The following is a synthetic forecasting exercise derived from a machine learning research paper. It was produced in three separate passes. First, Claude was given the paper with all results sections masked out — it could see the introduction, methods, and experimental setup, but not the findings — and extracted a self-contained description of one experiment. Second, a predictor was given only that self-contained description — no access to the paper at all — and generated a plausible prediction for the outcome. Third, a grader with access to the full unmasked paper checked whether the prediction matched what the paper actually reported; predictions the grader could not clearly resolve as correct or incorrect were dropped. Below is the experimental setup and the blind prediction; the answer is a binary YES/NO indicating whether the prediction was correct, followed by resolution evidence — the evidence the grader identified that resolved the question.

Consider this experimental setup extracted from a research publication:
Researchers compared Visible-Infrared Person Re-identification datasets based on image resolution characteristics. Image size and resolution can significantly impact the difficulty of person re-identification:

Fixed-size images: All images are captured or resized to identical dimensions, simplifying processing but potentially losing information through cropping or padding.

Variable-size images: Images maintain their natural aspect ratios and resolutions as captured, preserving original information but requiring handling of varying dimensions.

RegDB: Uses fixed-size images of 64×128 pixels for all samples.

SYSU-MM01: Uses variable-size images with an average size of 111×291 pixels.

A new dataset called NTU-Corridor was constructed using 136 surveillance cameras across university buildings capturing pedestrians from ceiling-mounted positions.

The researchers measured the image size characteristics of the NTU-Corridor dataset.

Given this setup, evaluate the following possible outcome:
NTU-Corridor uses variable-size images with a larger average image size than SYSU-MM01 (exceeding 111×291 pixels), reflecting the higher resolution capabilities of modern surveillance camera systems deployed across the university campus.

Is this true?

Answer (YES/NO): YES